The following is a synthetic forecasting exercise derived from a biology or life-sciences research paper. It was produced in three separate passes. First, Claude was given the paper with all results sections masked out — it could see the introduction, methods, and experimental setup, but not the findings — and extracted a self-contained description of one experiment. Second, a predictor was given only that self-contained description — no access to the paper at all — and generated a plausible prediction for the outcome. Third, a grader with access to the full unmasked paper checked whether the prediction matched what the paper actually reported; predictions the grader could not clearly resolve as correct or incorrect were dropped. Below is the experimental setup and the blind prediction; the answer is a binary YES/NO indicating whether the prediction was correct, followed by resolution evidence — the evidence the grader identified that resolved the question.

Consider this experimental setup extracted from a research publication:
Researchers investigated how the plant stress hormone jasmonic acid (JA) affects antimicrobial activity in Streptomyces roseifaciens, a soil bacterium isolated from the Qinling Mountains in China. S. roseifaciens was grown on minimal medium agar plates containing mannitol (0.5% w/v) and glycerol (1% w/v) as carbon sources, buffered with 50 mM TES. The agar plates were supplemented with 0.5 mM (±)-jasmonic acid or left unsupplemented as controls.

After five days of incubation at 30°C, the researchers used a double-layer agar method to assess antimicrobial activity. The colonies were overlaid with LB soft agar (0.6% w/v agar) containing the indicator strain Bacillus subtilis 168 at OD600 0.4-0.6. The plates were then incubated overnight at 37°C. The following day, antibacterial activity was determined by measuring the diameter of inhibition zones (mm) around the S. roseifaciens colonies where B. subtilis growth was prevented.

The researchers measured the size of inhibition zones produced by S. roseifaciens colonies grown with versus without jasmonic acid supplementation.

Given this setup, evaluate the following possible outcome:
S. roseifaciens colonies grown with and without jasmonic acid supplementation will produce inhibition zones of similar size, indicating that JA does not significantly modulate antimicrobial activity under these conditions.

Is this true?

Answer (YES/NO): NO